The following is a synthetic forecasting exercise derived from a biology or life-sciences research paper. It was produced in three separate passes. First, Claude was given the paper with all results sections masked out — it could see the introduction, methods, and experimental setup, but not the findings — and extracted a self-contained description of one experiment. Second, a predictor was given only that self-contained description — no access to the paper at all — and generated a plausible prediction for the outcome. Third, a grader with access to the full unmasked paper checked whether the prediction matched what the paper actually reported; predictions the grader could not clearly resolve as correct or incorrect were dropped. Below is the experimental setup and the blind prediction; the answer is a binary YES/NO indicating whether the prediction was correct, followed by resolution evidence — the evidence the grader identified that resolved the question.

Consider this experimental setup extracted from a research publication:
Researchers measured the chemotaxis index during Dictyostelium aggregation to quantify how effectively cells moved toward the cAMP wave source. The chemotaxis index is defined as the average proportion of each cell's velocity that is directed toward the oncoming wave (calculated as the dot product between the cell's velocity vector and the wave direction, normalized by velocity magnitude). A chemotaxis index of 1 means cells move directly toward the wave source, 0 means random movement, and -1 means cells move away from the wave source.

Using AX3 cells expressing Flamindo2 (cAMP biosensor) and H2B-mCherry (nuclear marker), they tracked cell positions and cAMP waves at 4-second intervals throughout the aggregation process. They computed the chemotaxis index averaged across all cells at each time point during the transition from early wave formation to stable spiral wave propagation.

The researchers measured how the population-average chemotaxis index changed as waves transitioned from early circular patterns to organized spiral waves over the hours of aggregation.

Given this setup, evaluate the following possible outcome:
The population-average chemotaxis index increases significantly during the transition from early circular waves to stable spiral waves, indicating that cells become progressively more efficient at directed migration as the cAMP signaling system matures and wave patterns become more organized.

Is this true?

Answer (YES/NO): YES